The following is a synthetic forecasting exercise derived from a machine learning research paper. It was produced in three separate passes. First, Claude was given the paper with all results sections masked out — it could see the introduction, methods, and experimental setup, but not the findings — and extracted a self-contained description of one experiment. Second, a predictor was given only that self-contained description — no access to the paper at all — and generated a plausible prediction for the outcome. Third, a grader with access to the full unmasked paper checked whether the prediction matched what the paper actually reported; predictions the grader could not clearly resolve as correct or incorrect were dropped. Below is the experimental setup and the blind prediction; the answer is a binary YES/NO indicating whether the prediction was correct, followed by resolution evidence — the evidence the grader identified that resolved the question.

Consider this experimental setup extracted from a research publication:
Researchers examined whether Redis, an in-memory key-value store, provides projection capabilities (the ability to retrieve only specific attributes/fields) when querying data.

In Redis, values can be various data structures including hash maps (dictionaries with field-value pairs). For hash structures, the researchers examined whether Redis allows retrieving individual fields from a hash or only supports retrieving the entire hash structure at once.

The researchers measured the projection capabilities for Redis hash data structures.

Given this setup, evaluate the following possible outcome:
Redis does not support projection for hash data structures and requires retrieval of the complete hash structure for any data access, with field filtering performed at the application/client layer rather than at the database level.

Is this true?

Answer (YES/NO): NO